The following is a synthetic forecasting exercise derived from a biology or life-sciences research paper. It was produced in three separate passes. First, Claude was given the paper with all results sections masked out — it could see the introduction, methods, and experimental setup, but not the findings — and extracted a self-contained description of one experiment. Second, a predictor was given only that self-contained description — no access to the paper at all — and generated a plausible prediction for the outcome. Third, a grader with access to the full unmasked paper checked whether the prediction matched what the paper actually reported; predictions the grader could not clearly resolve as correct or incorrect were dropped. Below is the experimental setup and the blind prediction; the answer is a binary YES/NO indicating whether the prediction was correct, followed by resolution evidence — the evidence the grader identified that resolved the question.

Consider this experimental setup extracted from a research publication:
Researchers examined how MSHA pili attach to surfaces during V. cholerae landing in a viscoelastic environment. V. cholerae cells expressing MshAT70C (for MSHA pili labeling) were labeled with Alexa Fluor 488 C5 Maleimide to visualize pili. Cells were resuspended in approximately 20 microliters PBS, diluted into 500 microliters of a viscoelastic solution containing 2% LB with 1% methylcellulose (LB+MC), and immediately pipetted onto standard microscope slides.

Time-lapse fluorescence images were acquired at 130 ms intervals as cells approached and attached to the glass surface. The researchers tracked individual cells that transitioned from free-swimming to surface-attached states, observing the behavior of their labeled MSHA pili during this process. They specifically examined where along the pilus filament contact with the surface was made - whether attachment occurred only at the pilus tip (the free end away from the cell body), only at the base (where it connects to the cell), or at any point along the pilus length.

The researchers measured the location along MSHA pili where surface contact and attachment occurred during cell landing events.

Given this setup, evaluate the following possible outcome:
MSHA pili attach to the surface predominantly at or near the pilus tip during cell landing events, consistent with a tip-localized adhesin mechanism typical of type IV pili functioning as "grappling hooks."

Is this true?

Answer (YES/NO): NO